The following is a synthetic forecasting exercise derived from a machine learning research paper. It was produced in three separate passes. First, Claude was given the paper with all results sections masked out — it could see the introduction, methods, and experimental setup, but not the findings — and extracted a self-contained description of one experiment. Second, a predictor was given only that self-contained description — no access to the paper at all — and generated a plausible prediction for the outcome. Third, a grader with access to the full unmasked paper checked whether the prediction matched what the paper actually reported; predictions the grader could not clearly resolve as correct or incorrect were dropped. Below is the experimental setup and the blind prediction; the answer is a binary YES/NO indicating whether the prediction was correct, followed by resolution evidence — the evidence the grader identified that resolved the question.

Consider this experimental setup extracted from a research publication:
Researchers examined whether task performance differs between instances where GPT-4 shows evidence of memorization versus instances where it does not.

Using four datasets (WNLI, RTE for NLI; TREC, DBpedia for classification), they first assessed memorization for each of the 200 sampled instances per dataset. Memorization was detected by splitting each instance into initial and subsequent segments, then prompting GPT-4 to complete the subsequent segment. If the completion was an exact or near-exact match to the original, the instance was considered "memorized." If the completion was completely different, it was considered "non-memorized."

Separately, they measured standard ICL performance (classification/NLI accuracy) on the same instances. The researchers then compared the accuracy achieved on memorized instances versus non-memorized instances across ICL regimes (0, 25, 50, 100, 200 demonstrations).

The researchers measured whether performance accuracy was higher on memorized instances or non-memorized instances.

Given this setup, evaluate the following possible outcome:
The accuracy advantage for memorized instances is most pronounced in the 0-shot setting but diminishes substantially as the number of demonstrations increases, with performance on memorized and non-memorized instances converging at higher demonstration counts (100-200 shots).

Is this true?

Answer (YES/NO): NO